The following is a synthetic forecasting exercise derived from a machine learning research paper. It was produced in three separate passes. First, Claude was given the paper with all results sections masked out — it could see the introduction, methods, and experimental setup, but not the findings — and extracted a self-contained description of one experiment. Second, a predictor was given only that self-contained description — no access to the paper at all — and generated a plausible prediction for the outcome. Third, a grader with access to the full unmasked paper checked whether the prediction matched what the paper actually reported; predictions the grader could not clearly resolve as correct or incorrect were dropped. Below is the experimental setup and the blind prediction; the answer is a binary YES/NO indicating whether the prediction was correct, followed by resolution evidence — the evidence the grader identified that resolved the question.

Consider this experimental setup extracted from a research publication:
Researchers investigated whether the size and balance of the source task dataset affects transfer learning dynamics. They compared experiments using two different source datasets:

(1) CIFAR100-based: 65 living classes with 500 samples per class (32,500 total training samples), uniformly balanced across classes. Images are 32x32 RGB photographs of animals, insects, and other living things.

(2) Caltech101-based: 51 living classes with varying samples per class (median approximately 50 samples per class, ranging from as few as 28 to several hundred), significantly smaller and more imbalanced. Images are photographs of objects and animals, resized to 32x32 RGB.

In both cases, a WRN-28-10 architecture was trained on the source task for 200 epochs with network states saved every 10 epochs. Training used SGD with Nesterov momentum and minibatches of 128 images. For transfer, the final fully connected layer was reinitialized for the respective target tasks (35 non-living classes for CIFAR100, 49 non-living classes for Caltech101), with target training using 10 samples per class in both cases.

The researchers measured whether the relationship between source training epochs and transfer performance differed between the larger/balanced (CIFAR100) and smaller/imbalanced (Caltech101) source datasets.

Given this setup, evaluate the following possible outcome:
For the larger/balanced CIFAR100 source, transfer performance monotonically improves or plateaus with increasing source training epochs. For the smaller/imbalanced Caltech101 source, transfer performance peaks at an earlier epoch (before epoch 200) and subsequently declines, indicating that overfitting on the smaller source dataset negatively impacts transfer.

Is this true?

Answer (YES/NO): NO